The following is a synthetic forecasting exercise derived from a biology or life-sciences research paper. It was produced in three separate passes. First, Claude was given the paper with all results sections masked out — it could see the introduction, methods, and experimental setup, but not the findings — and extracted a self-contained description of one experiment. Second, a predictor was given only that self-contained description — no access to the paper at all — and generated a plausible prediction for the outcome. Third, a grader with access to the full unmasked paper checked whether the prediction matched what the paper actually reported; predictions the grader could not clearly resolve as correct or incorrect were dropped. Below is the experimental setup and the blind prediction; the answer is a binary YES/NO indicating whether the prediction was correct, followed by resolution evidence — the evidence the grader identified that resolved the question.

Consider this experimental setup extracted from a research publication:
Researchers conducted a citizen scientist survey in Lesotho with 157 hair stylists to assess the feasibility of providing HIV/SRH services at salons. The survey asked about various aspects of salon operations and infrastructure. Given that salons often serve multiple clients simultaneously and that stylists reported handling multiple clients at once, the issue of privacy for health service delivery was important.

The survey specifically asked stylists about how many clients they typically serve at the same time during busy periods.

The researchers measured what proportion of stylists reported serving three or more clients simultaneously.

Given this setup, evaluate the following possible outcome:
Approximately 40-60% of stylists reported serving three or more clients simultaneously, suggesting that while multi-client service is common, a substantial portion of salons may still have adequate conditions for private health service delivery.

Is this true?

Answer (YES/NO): NO